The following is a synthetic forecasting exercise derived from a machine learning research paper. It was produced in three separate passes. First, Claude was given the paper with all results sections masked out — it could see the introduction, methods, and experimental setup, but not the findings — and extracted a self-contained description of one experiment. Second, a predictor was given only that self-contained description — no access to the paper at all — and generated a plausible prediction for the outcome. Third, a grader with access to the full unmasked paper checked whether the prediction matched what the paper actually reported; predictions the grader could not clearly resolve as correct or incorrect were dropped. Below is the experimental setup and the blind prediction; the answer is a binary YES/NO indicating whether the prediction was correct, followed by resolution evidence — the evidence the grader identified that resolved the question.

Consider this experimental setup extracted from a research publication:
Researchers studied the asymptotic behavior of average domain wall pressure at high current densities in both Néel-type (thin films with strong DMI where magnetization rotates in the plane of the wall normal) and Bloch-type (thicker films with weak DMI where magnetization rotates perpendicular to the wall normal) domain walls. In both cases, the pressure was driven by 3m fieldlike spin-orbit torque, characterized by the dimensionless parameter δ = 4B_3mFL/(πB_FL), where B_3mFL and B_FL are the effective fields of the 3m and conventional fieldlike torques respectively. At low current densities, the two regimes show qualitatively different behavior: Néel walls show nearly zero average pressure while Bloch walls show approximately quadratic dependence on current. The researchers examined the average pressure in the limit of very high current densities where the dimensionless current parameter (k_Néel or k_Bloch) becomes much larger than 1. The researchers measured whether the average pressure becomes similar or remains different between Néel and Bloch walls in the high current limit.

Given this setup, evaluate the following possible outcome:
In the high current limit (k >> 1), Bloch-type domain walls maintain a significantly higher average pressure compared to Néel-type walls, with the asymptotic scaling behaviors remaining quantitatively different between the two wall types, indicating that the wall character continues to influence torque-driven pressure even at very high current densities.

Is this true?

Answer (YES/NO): NO